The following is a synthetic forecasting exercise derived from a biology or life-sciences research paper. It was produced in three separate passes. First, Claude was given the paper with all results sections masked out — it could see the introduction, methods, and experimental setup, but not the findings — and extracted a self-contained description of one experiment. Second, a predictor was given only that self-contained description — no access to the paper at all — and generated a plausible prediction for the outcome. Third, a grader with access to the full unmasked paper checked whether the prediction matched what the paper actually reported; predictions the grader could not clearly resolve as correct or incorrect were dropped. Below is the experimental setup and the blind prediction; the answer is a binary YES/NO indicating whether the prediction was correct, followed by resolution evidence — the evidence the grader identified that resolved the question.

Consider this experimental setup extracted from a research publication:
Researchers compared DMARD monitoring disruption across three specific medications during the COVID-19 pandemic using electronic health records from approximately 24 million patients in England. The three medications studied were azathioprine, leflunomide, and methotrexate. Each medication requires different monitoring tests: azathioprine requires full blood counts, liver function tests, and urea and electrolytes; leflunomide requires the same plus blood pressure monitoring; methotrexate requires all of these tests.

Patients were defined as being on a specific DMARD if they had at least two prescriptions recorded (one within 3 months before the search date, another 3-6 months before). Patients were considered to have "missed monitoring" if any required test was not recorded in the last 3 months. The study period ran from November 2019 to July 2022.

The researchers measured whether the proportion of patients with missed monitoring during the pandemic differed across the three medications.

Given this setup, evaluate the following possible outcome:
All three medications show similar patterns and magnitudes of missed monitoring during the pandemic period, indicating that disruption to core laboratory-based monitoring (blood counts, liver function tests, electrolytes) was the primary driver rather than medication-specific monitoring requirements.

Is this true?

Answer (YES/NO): NO